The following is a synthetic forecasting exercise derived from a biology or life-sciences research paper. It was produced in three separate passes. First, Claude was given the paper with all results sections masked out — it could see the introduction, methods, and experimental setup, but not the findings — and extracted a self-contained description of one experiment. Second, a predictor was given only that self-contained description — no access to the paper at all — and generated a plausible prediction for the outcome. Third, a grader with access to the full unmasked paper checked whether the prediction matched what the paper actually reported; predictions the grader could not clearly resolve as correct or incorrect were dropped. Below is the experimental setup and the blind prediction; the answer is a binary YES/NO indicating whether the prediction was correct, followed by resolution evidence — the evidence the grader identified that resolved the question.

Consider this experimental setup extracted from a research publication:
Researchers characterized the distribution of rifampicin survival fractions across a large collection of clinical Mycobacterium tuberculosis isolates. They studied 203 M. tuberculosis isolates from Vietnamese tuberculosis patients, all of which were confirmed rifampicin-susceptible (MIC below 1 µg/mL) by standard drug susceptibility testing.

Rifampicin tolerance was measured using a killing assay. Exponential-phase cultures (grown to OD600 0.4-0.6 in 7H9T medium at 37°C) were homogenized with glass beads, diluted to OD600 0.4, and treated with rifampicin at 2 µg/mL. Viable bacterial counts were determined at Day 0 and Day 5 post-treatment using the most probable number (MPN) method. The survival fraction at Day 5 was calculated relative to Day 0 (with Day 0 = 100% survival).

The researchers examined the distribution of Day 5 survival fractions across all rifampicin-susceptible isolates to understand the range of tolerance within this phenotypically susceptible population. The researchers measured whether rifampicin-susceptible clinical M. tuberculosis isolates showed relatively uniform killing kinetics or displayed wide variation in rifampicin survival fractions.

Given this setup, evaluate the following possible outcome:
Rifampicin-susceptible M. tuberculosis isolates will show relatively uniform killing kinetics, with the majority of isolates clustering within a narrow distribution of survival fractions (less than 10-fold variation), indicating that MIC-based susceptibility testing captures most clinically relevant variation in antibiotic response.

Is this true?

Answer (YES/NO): NO